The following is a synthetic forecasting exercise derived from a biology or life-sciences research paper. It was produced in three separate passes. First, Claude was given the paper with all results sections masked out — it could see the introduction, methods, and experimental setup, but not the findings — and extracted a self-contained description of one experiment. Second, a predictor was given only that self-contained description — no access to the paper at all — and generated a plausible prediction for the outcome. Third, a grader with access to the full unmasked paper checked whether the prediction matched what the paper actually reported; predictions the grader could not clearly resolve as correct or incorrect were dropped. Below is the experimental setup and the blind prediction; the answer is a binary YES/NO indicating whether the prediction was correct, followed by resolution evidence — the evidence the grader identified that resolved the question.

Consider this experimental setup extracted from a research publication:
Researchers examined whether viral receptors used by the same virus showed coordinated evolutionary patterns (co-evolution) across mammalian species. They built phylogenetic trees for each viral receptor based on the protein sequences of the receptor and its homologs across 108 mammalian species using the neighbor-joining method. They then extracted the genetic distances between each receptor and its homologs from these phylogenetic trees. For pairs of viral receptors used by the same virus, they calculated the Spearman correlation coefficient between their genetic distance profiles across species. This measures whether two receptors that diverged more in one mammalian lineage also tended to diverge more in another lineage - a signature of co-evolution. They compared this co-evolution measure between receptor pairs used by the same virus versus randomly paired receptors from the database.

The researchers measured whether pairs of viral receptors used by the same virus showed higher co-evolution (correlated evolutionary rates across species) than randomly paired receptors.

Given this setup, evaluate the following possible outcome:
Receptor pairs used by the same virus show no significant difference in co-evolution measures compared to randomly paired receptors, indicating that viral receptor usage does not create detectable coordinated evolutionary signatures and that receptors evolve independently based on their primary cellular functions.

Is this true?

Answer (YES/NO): NO